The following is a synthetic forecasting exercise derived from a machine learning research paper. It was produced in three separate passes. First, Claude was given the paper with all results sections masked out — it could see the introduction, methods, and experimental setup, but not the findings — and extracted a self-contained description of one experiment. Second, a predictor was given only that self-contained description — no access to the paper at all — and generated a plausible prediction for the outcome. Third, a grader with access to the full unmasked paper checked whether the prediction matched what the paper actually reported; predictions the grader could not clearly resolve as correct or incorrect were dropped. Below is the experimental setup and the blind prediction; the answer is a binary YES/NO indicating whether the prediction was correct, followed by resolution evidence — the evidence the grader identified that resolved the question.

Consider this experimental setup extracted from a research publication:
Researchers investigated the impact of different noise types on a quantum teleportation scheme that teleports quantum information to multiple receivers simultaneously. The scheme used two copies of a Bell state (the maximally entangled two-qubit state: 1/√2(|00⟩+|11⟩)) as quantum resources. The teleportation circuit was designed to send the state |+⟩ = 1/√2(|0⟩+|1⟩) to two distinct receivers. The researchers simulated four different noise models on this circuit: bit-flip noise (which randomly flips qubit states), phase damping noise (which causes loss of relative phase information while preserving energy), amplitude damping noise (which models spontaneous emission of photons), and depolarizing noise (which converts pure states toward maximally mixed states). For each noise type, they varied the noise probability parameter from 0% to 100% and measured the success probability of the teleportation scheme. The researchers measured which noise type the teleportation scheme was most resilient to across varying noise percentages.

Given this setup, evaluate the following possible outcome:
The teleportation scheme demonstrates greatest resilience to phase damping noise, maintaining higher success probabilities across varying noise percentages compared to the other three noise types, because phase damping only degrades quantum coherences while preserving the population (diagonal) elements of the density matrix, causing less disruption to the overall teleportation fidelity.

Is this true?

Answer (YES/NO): YES